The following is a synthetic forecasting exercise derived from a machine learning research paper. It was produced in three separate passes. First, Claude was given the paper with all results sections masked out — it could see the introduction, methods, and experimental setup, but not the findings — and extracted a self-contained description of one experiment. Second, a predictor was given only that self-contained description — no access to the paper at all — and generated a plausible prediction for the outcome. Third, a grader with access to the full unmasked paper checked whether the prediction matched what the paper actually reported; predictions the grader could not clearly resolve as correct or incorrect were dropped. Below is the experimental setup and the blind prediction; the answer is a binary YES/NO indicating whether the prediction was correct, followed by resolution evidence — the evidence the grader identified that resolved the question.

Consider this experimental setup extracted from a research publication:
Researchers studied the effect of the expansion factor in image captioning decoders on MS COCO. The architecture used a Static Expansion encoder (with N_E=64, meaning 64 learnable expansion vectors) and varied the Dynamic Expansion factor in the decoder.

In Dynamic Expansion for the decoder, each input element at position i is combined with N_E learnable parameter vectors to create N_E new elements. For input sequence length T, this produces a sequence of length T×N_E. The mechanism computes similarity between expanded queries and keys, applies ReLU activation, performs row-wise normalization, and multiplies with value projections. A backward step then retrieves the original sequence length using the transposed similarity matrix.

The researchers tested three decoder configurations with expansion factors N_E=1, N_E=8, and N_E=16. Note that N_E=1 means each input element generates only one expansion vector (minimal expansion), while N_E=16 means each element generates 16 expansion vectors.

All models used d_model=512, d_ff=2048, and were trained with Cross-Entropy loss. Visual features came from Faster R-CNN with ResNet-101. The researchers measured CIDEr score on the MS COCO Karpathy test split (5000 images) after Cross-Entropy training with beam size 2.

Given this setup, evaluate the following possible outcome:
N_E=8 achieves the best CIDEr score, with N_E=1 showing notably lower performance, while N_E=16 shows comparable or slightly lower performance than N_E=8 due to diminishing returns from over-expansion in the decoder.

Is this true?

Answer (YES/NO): NO